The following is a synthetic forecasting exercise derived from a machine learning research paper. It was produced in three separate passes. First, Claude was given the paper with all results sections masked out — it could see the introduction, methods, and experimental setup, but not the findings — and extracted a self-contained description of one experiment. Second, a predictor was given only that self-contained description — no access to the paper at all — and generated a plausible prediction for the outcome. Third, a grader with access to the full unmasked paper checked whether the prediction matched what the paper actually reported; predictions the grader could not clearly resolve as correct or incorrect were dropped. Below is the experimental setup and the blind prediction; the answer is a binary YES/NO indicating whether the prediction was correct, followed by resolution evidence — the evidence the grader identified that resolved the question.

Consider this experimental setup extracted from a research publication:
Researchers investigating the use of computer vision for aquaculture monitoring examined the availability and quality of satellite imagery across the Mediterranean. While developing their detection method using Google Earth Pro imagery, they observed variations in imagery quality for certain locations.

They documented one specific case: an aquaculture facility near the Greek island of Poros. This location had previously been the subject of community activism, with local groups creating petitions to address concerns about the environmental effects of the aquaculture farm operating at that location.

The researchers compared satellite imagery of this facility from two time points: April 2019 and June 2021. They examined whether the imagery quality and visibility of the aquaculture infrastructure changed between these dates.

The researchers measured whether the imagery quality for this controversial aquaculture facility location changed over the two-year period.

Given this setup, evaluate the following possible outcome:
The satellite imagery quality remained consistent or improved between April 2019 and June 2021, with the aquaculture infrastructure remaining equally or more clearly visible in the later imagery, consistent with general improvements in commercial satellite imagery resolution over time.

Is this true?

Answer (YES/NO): NO